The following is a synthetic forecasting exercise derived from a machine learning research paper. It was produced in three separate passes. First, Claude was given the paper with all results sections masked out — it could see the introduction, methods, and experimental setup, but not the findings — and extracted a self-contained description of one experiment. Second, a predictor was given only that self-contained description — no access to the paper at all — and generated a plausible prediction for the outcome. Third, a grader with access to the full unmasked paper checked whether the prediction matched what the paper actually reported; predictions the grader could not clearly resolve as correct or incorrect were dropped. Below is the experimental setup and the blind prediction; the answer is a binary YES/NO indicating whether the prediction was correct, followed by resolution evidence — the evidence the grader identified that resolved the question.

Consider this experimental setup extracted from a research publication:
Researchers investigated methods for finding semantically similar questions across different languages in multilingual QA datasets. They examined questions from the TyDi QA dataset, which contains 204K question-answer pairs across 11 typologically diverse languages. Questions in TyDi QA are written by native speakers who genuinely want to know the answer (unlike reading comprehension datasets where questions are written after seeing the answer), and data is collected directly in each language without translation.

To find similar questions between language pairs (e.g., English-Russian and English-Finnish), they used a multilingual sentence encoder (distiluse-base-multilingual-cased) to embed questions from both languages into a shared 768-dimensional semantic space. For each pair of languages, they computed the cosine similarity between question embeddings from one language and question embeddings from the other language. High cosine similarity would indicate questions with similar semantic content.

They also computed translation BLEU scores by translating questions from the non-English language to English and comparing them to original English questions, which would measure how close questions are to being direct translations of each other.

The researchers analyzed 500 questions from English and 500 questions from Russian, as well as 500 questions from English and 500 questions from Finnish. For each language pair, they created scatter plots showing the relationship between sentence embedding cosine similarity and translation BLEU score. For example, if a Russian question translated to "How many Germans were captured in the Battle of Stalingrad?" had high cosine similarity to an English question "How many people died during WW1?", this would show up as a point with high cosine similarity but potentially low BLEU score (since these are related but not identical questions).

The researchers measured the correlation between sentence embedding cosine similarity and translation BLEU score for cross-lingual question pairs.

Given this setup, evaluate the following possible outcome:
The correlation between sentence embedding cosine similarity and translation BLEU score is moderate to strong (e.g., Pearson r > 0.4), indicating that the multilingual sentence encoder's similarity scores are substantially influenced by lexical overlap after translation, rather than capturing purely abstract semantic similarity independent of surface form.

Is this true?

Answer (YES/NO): NO